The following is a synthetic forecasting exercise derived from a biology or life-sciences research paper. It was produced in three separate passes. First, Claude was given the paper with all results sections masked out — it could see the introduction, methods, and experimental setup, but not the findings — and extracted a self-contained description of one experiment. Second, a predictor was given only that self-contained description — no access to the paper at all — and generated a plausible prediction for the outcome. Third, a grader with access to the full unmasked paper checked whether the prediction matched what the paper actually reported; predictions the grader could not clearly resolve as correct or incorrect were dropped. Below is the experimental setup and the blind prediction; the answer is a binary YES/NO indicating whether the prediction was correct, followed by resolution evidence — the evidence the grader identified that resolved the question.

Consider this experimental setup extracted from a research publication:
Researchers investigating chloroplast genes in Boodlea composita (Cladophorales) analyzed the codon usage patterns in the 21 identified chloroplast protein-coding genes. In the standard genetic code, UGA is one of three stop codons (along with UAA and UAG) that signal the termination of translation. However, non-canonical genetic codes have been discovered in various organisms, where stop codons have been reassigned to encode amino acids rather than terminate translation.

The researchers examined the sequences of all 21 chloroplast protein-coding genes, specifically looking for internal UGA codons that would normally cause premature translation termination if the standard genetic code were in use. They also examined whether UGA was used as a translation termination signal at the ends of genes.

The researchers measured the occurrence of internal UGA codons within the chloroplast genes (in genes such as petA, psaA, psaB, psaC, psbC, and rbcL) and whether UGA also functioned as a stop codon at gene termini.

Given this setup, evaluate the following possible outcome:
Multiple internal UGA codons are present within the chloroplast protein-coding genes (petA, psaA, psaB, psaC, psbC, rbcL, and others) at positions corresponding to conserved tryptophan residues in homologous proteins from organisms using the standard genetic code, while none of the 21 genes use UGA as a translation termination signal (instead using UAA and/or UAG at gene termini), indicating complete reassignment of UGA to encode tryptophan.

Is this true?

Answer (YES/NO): NO